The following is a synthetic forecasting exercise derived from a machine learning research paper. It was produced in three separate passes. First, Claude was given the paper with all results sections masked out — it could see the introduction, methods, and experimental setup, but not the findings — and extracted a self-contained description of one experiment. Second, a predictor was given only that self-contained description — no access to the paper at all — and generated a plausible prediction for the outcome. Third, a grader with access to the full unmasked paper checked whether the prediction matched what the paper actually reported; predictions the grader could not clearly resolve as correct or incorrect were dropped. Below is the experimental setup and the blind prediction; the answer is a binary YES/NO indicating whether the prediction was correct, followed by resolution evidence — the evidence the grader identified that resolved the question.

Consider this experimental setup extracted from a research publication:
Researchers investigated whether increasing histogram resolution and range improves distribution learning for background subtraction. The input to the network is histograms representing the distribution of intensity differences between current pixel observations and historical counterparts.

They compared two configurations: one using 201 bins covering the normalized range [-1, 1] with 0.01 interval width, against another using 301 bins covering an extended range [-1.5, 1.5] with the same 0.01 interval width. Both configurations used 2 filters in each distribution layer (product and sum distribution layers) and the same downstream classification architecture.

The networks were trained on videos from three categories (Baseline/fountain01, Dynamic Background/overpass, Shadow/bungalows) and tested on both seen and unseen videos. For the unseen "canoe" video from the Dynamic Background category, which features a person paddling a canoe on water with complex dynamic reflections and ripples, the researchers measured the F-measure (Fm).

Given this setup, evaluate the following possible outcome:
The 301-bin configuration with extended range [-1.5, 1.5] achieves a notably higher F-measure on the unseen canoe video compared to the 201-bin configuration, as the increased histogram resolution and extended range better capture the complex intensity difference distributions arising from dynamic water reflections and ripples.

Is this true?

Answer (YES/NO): NO